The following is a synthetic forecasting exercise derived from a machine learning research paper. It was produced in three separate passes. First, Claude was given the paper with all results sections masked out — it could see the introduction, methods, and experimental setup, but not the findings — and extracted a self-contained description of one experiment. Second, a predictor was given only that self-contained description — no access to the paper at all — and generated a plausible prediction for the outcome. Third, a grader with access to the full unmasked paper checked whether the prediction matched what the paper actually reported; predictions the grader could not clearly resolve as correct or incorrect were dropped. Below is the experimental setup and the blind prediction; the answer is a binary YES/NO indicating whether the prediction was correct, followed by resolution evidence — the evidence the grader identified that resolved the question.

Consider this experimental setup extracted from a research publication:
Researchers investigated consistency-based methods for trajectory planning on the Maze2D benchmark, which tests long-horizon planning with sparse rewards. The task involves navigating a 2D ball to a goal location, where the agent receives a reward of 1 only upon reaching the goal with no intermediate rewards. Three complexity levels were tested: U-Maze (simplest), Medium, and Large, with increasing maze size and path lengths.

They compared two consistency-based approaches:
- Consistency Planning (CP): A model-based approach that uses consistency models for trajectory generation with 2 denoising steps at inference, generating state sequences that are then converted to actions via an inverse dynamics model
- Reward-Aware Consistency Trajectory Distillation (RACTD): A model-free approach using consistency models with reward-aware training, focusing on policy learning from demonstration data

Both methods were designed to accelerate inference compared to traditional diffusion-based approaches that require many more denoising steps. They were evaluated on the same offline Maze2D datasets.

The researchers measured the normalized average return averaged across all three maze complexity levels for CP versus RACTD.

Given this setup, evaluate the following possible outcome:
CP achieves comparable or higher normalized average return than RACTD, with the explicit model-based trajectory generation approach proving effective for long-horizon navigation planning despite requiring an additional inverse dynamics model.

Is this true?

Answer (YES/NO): NO